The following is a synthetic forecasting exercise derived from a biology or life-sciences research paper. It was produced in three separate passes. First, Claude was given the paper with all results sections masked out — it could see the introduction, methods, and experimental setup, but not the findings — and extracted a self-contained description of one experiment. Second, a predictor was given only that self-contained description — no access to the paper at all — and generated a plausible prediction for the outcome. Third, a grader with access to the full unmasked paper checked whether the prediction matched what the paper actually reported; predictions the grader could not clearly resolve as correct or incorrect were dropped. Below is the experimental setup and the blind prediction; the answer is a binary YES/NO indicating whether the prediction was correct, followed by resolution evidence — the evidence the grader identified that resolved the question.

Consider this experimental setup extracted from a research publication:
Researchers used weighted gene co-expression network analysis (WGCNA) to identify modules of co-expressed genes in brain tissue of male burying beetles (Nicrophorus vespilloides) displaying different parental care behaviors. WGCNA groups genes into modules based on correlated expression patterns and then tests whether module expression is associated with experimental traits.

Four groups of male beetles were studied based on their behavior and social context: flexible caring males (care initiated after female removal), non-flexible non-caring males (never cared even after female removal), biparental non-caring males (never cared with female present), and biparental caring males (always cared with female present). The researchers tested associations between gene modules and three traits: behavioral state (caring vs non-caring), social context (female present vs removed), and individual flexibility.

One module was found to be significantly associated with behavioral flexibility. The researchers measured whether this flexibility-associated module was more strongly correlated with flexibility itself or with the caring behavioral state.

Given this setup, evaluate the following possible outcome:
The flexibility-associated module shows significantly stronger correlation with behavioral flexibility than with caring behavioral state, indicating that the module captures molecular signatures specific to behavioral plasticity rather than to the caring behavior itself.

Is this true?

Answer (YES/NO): NO